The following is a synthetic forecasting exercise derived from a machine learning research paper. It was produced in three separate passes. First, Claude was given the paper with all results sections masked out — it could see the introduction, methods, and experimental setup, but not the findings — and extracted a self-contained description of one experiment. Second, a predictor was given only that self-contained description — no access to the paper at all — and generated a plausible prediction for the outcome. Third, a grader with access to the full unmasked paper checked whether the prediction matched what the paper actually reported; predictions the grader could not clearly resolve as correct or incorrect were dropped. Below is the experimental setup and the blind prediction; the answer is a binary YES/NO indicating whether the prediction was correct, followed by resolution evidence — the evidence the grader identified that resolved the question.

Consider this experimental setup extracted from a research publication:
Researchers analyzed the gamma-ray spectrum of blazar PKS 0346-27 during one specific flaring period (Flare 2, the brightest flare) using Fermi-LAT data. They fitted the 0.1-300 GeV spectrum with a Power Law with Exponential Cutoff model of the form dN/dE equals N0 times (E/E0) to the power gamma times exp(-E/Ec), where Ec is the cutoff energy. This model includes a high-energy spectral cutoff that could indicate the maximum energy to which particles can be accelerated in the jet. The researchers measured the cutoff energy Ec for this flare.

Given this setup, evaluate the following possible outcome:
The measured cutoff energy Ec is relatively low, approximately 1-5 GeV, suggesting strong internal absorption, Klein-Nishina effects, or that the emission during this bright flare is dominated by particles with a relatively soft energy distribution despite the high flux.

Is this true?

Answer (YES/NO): NO